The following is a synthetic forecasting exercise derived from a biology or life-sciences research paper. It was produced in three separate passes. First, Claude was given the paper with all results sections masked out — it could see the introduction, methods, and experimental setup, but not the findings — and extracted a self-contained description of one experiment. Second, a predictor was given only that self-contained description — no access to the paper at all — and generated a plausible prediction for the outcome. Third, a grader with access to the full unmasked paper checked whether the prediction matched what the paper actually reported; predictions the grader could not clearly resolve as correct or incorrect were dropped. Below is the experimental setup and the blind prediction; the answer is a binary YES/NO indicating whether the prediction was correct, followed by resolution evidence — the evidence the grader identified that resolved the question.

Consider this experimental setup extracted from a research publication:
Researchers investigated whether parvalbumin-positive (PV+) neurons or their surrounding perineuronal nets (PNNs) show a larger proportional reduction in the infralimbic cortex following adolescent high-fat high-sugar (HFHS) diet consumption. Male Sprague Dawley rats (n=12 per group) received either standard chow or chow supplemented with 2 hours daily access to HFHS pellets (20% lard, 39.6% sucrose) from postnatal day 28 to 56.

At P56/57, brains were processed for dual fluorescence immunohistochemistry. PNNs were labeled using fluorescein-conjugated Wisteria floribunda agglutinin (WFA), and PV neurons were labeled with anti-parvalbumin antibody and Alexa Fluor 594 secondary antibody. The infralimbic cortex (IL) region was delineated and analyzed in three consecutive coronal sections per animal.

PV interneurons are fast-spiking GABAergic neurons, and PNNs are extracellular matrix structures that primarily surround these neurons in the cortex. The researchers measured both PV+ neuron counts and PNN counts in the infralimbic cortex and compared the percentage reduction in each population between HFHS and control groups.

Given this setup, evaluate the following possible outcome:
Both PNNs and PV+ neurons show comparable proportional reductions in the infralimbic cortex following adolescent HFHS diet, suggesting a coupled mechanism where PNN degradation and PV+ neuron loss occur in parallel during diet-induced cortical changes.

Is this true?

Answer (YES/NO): NO